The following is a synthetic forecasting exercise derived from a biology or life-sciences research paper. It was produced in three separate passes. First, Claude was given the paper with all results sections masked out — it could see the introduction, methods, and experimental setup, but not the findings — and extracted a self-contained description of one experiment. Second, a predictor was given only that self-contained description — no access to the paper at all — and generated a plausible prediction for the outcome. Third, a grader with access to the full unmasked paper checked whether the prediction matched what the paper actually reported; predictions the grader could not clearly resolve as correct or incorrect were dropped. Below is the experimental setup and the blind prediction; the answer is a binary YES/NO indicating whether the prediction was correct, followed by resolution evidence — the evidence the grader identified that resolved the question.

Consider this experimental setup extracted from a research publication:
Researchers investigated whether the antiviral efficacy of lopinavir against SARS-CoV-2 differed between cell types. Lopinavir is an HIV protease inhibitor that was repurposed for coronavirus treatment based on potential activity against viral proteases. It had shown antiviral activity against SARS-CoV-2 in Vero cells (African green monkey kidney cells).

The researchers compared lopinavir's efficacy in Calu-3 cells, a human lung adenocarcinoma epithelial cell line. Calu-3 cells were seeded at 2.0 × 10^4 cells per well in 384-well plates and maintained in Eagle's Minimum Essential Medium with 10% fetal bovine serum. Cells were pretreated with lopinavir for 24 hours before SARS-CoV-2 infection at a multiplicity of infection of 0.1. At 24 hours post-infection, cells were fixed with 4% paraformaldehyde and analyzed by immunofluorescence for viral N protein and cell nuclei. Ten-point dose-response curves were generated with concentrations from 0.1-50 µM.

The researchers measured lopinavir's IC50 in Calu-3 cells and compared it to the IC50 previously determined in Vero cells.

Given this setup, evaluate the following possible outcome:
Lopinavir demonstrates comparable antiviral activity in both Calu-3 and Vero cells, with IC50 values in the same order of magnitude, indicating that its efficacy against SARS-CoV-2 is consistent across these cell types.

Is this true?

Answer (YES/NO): NO